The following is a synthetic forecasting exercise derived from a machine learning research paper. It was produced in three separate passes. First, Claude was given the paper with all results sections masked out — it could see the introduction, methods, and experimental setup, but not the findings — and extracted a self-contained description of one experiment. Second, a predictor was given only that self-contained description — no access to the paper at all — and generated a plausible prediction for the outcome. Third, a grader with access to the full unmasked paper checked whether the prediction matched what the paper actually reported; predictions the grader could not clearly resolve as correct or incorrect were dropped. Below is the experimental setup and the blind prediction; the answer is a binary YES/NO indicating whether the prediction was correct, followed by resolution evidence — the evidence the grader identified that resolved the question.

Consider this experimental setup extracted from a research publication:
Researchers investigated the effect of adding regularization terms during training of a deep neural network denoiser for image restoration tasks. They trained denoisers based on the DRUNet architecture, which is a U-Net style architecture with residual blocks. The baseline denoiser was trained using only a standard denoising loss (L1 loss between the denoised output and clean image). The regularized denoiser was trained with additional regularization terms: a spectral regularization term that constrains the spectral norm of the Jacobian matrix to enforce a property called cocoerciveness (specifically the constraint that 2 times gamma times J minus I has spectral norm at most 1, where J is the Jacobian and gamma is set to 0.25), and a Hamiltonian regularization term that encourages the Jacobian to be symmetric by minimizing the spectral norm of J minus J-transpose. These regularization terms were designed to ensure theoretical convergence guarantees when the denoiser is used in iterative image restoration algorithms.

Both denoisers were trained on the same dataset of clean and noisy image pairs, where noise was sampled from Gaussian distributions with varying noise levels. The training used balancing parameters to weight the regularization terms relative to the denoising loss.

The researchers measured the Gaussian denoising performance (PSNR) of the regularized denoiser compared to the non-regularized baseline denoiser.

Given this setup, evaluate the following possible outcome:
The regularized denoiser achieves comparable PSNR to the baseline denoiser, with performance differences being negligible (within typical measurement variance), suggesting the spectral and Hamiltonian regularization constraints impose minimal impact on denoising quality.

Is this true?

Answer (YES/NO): NO